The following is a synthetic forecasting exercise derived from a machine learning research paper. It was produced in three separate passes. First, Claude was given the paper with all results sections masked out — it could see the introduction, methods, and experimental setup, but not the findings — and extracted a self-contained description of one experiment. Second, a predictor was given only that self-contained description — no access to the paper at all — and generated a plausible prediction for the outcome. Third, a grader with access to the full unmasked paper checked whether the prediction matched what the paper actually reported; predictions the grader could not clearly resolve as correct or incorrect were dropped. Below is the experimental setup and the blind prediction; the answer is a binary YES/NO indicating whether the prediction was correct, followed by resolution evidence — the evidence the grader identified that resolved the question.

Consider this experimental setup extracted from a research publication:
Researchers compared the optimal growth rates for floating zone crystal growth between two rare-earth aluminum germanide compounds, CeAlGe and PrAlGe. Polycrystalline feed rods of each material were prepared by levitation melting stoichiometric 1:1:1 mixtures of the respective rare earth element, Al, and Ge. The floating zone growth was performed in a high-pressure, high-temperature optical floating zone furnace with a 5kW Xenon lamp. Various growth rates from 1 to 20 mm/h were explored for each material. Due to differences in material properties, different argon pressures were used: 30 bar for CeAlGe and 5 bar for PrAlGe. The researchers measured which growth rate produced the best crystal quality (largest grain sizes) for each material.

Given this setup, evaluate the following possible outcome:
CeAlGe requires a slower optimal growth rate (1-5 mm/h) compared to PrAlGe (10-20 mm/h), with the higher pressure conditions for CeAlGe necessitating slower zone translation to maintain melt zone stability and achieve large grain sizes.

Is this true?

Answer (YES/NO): YES